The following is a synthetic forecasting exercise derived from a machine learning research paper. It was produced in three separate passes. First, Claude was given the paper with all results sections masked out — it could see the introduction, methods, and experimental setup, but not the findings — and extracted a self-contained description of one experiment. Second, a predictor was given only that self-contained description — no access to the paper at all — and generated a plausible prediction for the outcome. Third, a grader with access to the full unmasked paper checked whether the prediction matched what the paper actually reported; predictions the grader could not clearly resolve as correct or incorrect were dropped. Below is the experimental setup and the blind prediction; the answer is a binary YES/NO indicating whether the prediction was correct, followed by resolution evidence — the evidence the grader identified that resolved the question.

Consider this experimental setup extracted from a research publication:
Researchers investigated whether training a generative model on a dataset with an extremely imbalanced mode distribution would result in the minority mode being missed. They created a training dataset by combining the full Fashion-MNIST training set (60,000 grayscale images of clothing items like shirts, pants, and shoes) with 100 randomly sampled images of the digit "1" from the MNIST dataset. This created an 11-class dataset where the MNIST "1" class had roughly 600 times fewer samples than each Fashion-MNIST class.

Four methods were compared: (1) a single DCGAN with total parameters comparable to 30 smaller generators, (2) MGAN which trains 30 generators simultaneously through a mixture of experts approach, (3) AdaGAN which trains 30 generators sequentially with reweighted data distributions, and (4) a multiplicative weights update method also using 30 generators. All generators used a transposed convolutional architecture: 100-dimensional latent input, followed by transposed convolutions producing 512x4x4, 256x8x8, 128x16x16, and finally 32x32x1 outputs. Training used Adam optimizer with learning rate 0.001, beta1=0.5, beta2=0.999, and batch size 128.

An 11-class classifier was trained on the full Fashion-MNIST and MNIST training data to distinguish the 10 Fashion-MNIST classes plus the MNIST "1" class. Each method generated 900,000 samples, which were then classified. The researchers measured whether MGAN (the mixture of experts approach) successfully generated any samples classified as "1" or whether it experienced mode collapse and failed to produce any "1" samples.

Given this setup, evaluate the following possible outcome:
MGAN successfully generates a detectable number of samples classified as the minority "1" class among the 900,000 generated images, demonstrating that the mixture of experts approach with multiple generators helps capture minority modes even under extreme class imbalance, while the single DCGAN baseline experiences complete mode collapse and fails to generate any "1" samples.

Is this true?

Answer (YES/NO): NO